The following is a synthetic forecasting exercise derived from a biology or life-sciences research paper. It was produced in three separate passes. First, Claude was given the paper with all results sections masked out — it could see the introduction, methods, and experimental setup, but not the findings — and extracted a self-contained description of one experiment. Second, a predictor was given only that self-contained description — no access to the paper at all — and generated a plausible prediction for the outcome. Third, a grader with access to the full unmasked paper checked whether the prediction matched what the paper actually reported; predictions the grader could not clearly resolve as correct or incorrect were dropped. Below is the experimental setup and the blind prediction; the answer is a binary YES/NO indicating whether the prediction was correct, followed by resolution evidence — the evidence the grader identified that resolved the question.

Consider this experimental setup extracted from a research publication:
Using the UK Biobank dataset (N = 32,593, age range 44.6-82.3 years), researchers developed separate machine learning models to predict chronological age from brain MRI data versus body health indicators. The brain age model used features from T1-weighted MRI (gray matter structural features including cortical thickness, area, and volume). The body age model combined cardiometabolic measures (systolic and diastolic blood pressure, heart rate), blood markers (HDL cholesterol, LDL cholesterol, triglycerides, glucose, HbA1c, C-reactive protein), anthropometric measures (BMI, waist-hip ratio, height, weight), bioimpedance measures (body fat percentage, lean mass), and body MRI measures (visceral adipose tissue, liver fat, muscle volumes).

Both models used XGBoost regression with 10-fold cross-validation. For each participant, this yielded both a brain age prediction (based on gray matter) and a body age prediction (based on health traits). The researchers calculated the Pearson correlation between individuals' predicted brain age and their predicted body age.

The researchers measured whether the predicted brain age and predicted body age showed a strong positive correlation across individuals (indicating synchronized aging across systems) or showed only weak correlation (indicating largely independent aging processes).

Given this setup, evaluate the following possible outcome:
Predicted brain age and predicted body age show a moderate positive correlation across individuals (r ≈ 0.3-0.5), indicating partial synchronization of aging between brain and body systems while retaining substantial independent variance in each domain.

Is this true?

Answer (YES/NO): NO